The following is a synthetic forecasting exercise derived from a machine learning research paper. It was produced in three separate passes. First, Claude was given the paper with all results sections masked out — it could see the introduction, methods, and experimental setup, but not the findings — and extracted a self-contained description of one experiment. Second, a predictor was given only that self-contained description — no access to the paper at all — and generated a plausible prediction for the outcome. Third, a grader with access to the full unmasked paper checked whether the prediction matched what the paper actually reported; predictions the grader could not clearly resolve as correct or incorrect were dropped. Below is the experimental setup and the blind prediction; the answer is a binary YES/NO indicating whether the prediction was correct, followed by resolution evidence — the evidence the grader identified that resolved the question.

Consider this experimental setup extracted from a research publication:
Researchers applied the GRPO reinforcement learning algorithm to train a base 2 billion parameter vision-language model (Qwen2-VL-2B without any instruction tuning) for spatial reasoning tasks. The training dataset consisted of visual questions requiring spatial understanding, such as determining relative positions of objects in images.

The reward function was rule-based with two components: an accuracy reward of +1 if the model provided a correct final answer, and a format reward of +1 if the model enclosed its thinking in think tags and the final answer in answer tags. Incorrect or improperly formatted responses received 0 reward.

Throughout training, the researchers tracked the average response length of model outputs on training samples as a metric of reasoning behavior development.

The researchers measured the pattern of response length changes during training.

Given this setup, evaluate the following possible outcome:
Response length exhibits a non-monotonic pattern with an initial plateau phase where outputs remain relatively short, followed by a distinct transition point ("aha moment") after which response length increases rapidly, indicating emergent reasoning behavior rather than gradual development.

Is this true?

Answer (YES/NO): NO